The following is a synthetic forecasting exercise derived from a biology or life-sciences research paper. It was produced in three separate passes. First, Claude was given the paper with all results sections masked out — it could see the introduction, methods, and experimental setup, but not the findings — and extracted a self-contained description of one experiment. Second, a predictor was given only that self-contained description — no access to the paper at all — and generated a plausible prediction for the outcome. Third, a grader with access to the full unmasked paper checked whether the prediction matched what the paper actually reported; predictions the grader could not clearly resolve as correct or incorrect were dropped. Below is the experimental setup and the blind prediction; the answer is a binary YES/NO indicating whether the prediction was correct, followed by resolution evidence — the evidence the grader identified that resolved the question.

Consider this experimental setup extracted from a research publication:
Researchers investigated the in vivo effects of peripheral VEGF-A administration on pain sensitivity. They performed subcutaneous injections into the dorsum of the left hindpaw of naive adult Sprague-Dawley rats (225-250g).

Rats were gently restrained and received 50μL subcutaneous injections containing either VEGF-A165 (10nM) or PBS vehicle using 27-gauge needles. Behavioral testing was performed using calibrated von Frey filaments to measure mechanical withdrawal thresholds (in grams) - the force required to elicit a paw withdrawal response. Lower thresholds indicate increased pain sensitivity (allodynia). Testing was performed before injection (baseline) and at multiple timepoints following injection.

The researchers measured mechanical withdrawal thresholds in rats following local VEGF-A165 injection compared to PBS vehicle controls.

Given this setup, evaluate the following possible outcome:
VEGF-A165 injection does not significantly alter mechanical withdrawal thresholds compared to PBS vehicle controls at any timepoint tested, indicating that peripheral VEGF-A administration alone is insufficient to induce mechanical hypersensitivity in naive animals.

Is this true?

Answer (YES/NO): NO